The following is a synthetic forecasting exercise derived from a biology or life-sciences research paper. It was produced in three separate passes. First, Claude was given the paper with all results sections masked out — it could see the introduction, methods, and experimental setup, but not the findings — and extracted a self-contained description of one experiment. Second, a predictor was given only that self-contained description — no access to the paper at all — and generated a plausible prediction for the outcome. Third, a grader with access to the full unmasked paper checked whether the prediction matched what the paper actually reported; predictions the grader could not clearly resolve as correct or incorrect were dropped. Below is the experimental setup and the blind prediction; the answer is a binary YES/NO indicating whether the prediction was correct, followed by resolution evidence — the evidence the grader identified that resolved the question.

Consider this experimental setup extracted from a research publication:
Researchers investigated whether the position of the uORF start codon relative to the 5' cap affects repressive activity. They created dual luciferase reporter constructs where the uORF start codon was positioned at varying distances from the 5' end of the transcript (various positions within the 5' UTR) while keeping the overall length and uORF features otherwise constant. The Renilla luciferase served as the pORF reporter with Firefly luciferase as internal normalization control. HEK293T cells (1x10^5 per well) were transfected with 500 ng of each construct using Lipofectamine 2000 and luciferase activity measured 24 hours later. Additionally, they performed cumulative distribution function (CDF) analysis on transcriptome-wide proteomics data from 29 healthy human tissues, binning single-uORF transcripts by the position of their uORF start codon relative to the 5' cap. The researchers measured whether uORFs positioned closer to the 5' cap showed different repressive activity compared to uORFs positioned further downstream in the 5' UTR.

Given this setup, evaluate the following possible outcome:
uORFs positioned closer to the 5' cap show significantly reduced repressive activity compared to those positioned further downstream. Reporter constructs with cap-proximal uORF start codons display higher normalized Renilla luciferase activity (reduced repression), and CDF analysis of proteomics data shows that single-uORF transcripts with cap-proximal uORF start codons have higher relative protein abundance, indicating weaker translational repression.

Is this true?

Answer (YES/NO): YES